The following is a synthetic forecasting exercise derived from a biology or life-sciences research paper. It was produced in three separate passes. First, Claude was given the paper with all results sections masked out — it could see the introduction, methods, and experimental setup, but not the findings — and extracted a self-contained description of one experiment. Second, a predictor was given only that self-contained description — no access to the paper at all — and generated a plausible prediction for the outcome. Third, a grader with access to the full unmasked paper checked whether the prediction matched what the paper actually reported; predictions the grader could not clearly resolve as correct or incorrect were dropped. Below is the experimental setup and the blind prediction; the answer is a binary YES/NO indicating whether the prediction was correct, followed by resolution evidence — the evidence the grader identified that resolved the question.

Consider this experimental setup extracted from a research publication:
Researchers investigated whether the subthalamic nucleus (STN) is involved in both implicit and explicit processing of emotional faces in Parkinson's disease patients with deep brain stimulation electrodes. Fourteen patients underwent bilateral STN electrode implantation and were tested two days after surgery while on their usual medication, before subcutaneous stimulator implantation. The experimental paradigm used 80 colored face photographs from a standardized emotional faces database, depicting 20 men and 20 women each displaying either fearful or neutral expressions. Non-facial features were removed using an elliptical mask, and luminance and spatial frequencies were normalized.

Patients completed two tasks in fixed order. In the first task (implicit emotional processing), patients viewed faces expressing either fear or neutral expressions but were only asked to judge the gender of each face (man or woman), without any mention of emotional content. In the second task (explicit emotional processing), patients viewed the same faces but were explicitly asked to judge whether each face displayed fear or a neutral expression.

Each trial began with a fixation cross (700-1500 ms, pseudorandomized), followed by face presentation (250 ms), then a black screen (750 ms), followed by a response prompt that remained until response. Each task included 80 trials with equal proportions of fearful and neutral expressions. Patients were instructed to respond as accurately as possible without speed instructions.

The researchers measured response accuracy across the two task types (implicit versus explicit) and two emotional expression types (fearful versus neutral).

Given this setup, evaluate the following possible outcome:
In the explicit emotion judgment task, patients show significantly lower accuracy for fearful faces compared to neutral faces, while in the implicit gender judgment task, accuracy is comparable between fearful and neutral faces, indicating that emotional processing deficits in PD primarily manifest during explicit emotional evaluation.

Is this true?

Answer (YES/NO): NO